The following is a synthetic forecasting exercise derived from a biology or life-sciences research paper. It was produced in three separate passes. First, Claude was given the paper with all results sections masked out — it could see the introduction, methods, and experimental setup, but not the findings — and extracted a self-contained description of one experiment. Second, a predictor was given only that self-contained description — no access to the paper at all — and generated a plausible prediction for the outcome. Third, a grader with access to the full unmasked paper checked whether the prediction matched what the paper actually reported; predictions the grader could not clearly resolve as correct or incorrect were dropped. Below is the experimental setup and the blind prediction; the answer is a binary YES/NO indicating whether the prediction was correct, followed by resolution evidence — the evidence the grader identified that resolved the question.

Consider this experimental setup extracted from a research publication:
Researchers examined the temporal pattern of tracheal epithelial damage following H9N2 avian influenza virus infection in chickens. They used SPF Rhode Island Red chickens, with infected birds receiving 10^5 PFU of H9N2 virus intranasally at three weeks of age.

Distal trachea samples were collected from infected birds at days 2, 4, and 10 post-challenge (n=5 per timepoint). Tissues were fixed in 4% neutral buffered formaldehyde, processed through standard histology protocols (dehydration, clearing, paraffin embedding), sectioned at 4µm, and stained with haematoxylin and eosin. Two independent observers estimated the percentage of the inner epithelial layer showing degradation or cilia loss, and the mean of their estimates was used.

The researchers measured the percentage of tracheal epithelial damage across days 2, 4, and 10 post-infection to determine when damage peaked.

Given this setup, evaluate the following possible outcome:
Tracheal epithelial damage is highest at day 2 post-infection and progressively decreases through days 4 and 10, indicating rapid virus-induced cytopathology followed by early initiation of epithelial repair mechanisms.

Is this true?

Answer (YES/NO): NO